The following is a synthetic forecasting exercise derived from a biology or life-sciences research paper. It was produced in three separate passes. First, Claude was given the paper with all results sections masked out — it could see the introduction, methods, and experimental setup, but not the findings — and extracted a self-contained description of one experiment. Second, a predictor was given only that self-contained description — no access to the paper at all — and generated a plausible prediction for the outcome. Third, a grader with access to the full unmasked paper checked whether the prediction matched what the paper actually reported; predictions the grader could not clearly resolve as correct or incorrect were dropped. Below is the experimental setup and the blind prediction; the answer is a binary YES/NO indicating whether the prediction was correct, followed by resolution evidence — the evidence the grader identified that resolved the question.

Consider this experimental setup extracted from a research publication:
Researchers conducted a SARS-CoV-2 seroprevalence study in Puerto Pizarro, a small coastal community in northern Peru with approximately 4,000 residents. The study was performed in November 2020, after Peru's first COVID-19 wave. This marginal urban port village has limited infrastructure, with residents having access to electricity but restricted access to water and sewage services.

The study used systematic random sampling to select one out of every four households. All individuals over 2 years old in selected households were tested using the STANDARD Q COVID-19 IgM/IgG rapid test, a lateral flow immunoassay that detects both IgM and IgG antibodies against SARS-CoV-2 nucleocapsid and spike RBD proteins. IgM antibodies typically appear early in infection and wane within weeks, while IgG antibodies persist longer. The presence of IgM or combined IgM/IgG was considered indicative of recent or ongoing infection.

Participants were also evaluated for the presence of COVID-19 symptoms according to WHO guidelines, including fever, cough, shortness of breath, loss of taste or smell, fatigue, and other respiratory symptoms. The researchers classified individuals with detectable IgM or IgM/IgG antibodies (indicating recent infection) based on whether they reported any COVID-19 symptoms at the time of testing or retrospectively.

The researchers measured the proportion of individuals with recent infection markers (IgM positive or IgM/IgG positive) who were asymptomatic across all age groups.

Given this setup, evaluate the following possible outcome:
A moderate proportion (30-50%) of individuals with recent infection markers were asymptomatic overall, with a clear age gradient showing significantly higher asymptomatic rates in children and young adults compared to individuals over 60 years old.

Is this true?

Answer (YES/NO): NO